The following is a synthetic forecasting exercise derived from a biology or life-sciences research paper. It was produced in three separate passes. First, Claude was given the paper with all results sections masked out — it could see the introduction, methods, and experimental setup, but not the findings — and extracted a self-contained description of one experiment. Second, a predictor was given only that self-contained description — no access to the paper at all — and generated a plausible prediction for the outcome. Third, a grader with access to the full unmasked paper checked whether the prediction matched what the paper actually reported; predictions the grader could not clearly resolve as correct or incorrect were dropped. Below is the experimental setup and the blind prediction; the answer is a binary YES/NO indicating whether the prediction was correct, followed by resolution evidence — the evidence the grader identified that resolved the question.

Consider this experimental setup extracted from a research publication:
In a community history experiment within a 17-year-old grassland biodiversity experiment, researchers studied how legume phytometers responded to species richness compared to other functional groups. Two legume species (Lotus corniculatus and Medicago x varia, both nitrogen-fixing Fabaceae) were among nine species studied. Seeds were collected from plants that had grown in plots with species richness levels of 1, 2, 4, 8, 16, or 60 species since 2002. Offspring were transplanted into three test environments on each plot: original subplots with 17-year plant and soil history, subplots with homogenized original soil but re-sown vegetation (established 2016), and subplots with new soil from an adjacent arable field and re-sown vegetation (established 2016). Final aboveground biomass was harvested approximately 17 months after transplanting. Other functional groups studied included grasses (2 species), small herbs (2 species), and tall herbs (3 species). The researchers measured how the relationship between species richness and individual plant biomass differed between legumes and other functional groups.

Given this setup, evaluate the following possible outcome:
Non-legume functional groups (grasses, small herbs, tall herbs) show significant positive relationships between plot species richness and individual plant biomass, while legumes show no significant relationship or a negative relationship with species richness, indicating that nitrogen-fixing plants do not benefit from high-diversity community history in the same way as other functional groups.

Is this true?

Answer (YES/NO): NO